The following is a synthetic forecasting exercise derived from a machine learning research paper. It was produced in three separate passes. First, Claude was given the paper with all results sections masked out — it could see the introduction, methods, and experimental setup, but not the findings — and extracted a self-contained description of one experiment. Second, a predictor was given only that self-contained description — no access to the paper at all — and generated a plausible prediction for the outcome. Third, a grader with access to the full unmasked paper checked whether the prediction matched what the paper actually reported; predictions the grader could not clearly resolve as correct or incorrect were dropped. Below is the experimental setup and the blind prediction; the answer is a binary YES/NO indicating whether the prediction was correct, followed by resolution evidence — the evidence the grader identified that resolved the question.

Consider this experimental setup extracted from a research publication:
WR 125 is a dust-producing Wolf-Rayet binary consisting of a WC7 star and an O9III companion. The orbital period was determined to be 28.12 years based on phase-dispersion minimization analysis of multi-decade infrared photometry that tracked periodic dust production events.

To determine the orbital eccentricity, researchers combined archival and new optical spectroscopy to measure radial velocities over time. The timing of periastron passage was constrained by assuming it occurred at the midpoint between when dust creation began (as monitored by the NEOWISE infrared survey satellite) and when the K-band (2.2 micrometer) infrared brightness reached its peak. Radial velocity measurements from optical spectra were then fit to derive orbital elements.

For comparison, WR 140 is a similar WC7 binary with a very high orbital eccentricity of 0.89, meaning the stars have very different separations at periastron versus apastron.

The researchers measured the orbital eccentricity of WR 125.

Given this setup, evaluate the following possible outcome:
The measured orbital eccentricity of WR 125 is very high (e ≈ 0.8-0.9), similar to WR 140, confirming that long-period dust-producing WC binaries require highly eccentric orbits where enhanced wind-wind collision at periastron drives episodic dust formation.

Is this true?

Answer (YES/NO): NO